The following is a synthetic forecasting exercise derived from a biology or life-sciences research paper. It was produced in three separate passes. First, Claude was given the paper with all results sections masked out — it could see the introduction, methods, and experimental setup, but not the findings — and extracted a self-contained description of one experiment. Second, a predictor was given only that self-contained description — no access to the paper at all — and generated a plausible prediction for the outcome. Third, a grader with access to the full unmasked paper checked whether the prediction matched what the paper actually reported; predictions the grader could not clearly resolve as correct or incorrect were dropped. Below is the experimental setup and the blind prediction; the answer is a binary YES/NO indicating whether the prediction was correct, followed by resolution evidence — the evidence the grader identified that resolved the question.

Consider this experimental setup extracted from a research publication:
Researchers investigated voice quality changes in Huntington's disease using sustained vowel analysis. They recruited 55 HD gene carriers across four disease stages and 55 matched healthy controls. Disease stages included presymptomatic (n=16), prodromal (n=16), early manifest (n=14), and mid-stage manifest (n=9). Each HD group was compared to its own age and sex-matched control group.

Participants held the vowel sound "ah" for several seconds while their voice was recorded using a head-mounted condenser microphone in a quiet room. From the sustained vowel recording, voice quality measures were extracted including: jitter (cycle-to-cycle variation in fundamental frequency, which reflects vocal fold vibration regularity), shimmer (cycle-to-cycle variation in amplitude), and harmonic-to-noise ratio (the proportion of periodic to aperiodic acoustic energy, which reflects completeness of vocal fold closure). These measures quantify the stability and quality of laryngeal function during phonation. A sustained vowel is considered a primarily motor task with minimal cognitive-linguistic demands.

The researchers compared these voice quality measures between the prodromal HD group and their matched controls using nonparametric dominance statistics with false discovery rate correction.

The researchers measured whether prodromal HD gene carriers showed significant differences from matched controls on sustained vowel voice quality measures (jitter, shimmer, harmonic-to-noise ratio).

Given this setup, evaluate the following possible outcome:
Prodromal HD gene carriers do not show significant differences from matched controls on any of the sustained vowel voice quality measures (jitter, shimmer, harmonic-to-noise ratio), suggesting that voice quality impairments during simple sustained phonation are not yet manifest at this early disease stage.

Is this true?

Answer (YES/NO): YES